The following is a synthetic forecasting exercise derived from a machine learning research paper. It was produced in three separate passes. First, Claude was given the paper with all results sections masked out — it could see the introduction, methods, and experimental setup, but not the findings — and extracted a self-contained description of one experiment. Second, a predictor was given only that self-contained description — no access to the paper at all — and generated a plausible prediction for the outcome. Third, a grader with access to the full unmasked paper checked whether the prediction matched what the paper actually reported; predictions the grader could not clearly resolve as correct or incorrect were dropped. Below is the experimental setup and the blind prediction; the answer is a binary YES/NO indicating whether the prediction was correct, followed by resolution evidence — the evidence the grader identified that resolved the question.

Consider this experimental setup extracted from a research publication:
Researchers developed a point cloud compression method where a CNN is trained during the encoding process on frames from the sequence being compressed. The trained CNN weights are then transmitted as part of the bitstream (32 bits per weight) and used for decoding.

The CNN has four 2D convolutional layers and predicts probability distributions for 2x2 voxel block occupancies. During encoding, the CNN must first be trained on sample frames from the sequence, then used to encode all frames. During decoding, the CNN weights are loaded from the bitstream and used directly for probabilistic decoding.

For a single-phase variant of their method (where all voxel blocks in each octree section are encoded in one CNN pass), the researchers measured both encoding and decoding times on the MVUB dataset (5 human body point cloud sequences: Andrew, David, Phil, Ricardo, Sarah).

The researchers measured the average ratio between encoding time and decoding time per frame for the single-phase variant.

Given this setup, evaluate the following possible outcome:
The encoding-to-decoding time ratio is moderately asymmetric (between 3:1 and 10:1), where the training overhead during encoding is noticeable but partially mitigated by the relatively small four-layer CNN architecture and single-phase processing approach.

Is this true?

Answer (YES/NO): NO